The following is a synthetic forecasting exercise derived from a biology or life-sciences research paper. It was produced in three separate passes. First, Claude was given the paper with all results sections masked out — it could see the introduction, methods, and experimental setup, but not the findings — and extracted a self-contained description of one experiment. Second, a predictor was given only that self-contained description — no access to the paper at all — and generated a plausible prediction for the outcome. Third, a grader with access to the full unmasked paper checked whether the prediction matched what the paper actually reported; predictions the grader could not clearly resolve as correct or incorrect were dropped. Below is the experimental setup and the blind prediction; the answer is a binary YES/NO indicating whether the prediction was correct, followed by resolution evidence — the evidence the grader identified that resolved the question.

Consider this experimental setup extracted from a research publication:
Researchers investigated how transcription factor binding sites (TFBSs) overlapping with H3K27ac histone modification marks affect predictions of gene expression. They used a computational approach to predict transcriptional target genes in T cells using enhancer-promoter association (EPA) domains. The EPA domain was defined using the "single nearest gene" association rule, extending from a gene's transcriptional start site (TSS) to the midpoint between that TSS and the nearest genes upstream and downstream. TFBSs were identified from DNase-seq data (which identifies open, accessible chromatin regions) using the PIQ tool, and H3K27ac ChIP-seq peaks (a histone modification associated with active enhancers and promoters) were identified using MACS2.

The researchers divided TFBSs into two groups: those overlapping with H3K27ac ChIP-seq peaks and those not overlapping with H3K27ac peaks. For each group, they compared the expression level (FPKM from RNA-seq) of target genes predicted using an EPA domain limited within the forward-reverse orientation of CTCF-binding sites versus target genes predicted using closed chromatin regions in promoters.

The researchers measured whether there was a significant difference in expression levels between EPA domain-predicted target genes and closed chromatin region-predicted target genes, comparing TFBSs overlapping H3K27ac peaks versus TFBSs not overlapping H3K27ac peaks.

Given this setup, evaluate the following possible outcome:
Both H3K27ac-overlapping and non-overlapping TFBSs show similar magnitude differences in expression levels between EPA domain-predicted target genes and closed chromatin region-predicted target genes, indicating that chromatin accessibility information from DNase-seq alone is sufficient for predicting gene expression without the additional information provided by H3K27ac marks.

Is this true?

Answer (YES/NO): NO